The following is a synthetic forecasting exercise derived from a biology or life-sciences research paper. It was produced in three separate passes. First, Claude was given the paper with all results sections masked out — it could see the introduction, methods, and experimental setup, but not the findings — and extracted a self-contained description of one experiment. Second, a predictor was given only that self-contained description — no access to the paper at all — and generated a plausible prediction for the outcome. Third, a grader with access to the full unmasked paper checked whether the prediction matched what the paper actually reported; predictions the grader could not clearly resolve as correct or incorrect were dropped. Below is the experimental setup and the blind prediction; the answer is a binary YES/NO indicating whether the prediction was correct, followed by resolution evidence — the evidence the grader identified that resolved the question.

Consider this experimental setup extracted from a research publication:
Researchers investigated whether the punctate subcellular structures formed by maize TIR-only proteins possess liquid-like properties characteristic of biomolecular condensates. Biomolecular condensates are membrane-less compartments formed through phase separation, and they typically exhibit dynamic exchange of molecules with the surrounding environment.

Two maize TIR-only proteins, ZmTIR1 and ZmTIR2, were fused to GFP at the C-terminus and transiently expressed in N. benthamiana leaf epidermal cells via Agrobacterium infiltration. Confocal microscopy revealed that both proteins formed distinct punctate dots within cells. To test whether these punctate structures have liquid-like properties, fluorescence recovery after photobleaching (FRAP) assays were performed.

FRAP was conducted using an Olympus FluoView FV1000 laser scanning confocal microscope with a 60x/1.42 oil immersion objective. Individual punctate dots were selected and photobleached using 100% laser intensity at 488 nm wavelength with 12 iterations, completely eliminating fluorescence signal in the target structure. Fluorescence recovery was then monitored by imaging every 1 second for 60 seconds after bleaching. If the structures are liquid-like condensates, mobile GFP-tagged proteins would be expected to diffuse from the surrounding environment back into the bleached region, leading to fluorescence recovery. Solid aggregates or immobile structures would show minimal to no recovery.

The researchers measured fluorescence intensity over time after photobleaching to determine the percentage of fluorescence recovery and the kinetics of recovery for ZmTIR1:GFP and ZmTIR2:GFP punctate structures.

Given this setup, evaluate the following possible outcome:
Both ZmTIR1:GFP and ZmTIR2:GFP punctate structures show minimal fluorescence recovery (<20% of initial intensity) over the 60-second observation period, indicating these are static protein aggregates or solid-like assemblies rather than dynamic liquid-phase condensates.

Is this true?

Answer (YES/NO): NO